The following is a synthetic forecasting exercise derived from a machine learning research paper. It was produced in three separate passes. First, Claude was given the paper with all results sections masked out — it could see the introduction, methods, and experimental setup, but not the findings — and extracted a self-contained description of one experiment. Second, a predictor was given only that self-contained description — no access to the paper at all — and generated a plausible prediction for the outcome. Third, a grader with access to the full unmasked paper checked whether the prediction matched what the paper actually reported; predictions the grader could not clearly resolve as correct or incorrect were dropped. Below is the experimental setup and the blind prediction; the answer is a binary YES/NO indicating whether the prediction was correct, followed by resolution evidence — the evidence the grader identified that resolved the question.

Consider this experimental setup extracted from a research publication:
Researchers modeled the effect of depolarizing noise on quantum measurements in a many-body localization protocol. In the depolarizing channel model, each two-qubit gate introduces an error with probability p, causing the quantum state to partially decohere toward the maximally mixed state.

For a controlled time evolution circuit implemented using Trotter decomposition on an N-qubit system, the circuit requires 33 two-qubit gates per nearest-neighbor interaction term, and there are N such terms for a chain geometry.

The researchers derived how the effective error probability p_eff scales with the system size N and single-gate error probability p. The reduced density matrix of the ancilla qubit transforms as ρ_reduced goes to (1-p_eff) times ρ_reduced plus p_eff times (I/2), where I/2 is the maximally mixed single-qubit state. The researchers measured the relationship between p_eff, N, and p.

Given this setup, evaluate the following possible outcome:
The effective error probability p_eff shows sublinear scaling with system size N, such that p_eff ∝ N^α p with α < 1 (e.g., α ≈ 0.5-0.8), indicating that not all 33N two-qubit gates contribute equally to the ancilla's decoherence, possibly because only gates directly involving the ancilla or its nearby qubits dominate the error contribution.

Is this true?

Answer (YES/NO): NO